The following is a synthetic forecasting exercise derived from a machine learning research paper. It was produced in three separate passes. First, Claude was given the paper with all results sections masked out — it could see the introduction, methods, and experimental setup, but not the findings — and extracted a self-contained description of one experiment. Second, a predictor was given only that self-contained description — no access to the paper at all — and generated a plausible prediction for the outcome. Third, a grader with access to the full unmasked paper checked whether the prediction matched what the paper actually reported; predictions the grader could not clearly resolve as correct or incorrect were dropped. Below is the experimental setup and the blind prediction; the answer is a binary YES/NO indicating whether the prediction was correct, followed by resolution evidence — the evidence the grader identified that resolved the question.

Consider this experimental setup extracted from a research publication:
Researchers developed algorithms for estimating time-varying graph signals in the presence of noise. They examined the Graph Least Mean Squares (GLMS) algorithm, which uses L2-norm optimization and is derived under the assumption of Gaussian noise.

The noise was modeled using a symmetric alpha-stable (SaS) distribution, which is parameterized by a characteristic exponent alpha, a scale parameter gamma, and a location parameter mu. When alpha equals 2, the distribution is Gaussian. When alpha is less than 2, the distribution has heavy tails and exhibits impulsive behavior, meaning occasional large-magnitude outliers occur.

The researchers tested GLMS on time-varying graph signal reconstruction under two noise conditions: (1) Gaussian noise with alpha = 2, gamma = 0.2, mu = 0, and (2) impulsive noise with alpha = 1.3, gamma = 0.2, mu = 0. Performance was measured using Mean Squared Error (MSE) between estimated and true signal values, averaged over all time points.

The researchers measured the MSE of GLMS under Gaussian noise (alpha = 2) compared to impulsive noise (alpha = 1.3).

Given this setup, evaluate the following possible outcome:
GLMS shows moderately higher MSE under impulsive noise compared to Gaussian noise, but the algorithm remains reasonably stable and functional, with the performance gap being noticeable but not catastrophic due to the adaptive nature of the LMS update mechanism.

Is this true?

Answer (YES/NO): NO